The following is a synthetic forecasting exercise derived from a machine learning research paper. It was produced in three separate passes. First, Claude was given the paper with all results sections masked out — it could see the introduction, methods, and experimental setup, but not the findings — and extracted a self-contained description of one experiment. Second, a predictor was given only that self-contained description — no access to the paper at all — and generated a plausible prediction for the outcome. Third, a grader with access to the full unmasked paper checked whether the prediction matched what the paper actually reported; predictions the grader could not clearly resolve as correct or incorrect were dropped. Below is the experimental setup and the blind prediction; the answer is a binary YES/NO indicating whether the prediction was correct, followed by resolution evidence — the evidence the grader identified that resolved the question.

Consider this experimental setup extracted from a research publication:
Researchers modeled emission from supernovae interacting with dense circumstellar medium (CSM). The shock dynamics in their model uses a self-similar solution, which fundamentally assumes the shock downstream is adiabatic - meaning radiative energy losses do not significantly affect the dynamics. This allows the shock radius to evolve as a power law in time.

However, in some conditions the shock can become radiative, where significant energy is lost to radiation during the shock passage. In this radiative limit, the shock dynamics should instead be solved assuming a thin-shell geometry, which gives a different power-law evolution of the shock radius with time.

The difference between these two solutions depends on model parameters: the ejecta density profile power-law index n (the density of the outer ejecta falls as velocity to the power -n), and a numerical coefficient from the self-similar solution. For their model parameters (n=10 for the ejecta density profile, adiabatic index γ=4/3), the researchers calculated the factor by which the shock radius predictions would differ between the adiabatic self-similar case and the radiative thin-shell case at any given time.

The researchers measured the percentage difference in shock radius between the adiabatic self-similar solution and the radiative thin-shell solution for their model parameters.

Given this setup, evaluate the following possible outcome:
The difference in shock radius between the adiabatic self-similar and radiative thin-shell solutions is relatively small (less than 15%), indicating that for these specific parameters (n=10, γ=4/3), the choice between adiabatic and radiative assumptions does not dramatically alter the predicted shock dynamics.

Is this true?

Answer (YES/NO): YES